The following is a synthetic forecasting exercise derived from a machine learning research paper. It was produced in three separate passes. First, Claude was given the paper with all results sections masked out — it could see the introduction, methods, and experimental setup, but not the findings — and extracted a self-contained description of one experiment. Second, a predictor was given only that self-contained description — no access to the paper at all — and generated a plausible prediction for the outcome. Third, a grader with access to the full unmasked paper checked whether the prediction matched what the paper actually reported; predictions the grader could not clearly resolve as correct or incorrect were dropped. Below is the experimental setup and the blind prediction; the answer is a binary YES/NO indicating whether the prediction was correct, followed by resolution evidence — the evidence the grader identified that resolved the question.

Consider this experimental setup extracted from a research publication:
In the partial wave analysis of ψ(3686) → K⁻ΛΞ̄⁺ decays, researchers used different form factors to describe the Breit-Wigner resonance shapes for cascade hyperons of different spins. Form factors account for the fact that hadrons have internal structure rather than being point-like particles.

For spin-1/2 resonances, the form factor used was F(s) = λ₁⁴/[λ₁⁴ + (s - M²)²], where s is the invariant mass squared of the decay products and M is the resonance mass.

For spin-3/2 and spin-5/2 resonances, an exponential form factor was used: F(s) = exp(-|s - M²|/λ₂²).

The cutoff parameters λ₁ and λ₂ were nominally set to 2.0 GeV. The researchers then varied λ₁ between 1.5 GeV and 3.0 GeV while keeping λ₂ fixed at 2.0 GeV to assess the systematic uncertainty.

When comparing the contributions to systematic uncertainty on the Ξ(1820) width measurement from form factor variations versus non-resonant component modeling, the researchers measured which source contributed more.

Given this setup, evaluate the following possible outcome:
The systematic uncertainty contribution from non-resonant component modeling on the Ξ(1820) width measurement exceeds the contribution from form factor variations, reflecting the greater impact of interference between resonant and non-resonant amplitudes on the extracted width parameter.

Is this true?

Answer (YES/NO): NO